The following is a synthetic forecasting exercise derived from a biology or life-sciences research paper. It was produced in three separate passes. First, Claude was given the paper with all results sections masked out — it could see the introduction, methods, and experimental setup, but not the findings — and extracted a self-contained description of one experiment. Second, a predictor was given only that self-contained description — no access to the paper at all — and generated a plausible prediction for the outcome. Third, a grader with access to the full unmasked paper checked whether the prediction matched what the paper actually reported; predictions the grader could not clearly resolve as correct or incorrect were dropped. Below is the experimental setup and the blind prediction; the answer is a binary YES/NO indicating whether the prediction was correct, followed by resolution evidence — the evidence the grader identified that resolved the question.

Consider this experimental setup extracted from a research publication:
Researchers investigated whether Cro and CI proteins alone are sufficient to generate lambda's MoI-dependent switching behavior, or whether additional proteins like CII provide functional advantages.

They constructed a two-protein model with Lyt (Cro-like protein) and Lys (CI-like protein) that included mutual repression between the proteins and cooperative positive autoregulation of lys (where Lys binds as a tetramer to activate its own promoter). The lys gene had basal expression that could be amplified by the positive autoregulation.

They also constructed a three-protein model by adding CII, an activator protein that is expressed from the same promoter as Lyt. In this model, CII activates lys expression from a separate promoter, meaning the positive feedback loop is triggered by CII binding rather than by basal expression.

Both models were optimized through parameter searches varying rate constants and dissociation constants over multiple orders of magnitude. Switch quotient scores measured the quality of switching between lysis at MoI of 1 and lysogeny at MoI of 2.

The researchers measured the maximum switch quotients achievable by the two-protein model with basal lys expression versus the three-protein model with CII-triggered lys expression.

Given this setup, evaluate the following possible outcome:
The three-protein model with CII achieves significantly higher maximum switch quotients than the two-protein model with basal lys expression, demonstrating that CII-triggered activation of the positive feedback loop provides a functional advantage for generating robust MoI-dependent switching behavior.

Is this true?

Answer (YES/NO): NO